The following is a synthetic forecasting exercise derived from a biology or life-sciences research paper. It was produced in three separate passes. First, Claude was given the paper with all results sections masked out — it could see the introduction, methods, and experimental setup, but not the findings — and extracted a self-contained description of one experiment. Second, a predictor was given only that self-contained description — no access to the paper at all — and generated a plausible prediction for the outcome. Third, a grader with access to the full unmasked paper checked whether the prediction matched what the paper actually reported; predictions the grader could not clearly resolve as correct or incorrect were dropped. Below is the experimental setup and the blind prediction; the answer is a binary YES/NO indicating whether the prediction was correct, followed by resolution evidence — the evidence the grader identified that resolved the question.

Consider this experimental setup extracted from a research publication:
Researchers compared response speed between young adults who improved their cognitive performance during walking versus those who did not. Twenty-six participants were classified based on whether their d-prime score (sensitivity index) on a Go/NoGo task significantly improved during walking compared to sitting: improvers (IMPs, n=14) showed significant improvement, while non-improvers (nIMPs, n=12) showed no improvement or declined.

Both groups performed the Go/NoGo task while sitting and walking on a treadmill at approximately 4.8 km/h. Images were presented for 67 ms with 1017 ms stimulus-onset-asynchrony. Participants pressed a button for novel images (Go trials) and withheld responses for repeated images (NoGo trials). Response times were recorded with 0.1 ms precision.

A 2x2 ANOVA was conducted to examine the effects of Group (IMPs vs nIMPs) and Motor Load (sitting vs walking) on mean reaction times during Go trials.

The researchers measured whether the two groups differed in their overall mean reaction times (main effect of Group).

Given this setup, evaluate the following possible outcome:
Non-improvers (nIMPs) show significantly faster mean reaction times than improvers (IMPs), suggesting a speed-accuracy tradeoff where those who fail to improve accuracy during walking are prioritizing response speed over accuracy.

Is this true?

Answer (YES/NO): NO